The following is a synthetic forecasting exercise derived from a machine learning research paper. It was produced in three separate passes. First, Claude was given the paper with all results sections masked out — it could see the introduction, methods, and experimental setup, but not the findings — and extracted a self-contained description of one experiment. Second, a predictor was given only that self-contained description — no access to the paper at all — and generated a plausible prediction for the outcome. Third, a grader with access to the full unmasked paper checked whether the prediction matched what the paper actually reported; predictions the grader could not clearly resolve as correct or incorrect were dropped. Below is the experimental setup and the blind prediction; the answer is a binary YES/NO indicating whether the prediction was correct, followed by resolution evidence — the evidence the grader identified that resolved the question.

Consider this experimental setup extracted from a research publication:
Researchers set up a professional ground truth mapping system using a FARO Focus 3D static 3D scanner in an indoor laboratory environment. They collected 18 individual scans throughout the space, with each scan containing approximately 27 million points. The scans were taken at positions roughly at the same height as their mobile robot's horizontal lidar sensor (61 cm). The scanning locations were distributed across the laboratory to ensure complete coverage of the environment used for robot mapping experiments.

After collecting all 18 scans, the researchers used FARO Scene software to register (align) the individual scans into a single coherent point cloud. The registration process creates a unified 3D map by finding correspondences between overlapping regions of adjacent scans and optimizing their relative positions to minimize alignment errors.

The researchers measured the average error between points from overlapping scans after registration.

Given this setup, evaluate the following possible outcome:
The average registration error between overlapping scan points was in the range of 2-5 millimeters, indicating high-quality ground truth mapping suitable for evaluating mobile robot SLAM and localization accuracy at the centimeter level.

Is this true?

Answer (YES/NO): NO